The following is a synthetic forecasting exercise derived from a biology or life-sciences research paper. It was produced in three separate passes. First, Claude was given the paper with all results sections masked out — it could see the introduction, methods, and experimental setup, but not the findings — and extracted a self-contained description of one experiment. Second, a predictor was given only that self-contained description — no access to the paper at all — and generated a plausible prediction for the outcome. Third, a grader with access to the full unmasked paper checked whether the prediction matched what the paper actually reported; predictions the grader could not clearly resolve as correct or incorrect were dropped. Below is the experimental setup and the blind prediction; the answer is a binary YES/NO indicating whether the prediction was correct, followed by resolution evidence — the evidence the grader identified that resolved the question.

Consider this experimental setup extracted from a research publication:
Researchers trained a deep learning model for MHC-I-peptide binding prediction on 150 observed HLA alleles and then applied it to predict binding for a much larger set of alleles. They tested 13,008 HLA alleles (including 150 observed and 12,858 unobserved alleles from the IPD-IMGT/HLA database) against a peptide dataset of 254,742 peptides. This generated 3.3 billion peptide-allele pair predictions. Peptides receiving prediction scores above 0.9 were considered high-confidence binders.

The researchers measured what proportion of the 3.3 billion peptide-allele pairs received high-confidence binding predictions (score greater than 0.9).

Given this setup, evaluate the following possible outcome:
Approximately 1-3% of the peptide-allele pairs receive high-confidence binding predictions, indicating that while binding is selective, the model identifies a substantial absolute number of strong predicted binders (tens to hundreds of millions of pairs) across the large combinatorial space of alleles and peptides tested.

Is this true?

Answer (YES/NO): YES